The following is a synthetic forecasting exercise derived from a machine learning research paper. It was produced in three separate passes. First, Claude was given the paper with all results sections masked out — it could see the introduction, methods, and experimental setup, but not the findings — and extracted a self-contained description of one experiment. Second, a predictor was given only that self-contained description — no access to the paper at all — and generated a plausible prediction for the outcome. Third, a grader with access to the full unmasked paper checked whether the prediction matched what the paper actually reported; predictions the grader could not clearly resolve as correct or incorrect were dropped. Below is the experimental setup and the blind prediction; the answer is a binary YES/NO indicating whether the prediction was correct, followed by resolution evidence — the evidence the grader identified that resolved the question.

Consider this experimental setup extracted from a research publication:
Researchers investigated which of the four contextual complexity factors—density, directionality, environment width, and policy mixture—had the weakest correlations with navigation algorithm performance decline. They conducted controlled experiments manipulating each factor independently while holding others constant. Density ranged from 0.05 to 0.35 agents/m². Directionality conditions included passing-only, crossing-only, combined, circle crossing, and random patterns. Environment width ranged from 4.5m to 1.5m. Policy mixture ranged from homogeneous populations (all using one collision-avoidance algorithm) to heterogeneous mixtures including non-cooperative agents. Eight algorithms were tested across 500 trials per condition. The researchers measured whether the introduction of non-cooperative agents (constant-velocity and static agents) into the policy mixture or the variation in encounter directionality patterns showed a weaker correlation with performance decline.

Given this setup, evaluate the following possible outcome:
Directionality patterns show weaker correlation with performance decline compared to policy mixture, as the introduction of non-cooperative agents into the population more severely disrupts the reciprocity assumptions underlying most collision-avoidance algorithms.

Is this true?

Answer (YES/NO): YES